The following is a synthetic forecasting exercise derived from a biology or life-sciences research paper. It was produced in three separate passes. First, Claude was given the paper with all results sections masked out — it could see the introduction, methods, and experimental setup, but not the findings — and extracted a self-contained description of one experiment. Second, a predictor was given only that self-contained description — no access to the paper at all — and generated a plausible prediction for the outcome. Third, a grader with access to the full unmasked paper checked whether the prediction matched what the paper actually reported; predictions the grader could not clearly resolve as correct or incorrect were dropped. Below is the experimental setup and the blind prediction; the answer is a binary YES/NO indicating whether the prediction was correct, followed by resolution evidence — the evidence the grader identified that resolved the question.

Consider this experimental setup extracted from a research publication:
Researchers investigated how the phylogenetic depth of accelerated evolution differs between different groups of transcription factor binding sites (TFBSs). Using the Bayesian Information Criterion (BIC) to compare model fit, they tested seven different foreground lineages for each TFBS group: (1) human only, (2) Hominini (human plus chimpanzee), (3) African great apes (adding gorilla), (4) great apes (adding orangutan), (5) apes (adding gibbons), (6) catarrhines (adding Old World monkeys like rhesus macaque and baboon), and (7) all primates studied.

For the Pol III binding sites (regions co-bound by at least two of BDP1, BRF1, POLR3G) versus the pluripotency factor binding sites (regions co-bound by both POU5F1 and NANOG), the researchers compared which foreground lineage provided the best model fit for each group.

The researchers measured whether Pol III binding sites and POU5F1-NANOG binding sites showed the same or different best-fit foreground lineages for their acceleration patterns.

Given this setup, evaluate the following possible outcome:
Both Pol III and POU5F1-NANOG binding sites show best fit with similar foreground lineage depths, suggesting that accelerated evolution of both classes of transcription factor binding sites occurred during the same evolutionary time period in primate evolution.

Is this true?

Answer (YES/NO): NO